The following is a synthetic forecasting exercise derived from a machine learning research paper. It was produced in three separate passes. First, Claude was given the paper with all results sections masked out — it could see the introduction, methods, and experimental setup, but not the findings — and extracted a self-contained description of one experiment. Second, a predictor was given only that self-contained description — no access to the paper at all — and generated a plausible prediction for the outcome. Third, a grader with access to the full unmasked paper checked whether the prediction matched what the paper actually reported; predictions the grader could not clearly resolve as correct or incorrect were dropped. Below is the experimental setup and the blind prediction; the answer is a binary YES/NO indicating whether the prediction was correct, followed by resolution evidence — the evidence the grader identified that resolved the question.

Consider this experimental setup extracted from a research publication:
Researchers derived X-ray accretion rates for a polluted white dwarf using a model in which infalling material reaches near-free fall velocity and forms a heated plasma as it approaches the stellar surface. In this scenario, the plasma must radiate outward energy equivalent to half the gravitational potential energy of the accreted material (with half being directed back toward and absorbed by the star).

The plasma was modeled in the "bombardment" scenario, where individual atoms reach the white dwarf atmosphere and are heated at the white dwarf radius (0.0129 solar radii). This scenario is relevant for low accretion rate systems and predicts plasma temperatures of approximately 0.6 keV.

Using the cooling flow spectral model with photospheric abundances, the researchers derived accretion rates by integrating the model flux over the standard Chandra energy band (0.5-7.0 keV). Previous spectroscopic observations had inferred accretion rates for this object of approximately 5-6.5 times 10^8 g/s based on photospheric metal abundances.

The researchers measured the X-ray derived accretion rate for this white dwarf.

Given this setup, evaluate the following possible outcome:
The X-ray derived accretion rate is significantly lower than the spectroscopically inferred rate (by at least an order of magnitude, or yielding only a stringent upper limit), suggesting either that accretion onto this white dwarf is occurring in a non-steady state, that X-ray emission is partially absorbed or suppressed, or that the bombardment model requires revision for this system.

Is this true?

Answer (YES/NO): NO